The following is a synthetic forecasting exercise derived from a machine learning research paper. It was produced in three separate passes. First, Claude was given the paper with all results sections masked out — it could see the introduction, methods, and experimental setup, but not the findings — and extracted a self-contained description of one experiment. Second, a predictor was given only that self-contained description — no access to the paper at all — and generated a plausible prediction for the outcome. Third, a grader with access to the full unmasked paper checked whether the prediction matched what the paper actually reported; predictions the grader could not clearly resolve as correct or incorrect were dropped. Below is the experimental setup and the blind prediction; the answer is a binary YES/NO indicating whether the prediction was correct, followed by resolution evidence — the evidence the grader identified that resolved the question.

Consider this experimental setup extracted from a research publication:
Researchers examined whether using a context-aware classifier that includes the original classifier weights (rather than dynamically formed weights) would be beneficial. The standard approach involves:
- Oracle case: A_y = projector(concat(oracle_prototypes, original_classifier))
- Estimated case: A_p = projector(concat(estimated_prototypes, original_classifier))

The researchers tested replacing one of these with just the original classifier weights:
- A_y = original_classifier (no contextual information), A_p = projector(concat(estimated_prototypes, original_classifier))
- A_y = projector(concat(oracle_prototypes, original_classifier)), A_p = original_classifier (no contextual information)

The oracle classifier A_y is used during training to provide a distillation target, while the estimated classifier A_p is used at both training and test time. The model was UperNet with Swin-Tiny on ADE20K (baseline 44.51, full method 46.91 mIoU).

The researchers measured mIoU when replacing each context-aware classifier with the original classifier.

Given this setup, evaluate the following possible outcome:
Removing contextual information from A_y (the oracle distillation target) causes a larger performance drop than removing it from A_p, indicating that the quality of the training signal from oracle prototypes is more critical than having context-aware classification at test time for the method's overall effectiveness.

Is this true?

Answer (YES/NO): NO